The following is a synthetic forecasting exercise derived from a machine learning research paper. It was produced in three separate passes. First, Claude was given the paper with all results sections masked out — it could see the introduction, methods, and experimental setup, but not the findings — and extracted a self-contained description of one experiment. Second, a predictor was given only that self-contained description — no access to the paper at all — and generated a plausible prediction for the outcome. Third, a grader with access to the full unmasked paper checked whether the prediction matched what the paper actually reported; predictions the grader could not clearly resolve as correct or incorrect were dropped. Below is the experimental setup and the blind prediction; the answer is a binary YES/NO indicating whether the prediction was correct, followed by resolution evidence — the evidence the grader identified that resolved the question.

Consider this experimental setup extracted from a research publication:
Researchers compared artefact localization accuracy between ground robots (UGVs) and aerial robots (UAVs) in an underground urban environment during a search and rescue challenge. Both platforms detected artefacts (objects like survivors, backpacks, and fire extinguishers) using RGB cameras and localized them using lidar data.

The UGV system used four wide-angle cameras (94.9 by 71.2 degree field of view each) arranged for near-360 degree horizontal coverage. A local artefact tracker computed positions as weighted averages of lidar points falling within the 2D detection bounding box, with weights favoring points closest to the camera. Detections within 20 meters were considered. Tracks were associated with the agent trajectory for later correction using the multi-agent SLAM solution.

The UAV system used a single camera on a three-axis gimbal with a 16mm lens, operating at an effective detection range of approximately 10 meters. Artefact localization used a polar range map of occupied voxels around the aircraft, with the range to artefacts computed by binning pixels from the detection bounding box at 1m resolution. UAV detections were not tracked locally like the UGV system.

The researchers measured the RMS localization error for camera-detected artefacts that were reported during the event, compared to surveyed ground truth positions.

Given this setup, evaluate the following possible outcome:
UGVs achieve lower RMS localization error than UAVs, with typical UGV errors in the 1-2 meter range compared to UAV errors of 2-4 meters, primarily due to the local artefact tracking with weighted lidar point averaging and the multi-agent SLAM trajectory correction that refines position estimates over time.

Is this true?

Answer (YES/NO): NO